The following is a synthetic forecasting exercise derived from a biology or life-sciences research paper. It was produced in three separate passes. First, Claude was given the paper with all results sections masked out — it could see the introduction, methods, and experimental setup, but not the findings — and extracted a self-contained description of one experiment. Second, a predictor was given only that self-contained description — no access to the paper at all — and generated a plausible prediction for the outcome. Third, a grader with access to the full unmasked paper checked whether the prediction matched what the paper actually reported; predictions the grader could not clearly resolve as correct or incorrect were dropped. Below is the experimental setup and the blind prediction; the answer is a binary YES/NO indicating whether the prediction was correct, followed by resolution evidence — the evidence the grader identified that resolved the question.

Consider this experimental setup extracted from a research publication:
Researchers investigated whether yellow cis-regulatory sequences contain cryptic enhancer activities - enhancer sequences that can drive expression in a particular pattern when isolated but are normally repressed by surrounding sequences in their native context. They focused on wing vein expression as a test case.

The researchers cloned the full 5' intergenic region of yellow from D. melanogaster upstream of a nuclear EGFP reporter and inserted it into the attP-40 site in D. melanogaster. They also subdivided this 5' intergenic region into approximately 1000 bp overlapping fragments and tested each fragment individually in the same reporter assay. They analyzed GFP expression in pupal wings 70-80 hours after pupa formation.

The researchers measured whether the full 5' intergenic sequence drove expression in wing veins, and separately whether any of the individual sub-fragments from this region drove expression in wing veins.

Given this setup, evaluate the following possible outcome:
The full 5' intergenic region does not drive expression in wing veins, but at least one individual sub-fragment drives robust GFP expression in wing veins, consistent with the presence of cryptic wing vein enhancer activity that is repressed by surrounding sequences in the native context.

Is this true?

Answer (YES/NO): NO